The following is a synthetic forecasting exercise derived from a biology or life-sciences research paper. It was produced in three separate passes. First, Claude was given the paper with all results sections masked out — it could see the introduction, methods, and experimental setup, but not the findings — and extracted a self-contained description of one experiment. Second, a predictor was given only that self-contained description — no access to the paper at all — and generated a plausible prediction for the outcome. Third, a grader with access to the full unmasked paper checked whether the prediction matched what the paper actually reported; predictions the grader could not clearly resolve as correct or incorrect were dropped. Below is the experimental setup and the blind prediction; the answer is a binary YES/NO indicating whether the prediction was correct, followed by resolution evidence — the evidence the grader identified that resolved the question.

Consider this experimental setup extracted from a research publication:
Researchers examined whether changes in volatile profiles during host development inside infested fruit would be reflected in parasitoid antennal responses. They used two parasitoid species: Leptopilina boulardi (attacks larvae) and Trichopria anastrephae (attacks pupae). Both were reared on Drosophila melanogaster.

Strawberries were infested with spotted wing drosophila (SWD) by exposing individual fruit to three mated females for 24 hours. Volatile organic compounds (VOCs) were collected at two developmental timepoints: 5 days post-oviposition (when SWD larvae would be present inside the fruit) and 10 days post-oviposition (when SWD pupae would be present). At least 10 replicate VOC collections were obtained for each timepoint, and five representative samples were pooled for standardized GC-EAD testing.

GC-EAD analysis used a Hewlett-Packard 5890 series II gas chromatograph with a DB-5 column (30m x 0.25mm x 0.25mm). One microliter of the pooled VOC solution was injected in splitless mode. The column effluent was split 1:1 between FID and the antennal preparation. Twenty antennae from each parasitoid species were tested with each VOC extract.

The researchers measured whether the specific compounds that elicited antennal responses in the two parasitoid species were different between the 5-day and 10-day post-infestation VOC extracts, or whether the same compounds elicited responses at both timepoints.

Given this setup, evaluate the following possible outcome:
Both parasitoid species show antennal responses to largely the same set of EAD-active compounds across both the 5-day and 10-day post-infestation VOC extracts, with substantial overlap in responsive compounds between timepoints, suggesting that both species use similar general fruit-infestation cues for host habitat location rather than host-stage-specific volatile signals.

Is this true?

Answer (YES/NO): YES